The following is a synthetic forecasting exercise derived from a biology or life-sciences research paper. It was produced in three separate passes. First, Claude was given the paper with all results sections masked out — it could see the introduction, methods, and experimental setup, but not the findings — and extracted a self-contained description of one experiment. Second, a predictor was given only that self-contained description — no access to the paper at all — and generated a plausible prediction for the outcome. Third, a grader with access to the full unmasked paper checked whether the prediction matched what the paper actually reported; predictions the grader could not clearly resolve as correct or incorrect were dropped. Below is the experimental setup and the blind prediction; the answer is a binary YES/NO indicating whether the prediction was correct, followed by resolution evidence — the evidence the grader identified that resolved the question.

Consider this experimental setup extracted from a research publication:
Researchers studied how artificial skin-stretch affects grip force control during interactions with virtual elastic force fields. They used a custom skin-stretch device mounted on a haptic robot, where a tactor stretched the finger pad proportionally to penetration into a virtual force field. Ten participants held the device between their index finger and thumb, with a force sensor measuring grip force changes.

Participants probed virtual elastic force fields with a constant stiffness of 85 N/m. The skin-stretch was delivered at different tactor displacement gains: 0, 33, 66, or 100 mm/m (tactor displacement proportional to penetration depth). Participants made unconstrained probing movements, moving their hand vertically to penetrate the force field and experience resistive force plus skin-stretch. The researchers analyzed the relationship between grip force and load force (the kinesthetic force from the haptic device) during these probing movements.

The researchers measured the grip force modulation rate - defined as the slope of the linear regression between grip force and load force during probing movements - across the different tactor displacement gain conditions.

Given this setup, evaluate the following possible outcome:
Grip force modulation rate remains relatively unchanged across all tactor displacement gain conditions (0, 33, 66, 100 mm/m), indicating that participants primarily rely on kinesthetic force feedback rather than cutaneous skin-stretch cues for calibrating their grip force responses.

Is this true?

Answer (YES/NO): NO